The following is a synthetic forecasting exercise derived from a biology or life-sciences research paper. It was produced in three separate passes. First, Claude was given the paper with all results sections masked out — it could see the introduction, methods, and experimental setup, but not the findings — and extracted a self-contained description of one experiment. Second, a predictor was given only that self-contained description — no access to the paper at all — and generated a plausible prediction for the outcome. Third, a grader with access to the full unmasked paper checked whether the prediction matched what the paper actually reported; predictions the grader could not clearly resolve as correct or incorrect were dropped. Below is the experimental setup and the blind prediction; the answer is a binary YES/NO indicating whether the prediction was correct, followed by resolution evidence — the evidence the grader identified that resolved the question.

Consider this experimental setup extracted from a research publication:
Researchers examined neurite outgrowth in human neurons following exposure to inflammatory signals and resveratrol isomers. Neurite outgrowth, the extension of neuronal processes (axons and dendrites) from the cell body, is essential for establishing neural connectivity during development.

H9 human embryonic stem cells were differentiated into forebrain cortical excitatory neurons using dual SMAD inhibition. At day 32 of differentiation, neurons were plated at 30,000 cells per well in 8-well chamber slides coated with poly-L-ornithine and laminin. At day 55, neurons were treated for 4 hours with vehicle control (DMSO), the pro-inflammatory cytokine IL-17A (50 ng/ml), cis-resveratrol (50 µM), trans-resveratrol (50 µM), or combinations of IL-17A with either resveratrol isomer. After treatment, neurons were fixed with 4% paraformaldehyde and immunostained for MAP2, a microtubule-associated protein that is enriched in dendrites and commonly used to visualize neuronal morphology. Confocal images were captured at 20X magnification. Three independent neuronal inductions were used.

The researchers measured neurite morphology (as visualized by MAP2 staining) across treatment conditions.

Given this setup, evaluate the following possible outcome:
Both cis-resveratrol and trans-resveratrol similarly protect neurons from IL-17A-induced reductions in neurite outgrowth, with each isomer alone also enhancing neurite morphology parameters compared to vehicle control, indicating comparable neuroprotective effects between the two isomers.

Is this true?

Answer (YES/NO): NO